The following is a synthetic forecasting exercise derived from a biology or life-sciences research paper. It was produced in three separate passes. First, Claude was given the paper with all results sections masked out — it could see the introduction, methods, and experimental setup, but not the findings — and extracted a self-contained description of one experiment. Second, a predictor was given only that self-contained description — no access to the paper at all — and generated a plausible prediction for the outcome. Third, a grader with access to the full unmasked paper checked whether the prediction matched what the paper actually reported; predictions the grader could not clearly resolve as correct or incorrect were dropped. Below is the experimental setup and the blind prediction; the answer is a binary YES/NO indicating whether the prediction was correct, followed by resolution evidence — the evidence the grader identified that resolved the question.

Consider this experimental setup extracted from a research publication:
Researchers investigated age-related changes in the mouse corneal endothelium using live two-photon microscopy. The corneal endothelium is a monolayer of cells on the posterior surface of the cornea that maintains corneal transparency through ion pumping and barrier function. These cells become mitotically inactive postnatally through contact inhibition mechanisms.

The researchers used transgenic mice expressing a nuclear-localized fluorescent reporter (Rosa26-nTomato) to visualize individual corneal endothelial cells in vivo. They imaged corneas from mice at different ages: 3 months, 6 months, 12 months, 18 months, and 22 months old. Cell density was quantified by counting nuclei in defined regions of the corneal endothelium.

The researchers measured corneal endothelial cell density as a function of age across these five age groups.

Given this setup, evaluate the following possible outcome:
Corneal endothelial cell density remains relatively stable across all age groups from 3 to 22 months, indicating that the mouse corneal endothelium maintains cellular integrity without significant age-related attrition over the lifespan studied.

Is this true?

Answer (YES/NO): NO